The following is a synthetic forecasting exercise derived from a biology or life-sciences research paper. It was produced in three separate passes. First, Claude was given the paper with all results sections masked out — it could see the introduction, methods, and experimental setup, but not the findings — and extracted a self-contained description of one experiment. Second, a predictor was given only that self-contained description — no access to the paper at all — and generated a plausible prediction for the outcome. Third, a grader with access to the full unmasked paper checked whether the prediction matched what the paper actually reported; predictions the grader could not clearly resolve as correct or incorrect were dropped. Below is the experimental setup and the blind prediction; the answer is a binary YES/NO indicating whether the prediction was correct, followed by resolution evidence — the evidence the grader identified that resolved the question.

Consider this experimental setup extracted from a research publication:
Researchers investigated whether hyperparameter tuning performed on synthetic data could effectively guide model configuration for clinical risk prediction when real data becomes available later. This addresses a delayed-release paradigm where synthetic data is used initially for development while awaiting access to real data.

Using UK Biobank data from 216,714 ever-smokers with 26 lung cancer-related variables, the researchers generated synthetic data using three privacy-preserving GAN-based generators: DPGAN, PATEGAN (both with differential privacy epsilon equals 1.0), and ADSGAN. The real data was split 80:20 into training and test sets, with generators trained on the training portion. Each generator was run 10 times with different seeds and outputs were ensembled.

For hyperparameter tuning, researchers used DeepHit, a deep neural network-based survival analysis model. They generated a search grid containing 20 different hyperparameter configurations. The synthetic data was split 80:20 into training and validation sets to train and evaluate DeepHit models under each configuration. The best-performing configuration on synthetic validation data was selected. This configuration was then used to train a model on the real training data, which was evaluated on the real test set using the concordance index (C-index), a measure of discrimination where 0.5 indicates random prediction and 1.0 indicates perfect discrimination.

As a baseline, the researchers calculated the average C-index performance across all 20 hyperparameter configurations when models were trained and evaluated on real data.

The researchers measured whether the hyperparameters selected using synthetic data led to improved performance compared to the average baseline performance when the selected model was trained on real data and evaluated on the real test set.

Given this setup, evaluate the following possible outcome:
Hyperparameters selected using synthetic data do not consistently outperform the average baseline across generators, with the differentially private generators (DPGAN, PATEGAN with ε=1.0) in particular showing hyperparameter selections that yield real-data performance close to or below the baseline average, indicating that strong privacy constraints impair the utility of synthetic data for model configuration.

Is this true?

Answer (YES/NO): NO